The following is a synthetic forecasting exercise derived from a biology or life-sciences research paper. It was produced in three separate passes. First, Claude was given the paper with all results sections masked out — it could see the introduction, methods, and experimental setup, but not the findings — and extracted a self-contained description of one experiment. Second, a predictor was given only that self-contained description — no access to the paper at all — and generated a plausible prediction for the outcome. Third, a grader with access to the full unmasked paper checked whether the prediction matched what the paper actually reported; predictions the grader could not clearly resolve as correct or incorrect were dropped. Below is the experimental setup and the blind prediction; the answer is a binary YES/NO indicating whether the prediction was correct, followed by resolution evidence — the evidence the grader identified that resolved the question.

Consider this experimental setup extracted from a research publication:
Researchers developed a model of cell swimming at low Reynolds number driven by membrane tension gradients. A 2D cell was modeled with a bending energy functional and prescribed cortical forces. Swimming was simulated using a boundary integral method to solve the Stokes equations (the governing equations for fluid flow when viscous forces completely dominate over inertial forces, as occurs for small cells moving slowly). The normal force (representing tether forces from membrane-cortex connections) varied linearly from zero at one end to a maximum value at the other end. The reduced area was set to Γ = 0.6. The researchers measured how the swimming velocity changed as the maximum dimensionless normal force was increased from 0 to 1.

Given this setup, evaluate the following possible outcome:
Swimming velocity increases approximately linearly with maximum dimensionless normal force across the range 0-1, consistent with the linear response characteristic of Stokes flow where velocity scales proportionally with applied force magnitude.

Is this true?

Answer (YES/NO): YES